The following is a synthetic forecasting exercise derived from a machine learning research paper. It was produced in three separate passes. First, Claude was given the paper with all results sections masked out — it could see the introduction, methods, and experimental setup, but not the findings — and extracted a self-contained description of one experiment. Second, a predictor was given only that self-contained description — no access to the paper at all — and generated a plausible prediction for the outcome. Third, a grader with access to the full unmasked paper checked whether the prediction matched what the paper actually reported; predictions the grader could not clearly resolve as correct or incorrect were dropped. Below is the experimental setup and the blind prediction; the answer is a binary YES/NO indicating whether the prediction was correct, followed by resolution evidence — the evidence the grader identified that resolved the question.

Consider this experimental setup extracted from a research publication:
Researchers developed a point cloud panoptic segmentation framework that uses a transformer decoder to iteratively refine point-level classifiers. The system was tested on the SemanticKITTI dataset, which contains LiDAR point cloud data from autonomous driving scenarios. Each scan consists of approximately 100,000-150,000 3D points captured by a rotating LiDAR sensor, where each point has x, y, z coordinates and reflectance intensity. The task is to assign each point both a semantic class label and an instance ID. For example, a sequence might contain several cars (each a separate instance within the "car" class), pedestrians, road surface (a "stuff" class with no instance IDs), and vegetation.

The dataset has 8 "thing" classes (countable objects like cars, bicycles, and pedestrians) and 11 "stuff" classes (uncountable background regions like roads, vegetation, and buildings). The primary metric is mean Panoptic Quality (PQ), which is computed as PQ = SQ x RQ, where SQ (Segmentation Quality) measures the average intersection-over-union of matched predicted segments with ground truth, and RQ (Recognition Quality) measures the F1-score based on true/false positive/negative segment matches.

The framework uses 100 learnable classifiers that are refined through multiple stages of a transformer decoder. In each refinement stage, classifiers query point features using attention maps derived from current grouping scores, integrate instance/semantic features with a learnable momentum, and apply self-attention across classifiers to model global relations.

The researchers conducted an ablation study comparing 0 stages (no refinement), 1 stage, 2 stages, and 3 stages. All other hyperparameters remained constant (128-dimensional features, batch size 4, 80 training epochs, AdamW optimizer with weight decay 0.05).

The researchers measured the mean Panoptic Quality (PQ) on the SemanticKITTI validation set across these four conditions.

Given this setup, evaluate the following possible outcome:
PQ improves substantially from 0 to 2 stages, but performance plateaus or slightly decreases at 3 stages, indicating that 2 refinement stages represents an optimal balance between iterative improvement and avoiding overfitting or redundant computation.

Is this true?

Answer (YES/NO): NO